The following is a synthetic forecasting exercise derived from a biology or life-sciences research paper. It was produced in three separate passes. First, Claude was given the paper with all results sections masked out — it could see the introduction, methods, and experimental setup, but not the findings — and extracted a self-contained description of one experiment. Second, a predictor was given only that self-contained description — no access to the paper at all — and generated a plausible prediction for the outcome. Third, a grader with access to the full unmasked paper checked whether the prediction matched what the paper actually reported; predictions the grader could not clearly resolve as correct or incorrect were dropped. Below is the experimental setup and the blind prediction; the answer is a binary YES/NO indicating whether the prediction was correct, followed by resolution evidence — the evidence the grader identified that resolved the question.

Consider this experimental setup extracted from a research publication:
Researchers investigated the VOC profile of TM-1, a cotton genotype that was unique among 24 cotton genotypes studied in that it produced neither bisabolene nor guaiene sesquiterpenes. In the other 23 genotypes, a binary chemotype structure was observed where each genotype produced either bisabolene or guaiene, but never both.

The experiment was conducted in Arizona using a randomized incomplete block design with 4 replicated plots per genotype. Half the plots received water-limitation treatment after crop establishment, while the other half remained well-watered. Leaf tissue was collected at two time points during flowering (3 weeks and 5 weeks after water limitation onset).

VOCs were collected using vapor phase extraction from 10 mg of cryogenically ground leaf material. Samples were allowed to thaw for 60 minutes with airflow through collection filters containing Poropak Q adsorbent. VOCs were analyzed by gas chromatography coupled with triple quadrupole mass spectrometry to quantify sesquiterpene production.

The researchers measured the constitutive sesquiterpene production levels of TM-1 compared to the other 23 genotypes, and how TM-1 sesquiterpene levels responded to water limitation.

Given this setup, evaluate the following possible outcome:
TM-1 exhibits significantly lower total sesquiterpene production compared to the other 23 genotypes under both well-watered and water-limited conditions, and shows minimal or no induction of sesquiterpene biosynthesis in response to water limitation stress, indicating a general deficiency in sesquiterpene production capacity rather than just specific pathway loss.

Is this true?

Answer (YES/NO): NO